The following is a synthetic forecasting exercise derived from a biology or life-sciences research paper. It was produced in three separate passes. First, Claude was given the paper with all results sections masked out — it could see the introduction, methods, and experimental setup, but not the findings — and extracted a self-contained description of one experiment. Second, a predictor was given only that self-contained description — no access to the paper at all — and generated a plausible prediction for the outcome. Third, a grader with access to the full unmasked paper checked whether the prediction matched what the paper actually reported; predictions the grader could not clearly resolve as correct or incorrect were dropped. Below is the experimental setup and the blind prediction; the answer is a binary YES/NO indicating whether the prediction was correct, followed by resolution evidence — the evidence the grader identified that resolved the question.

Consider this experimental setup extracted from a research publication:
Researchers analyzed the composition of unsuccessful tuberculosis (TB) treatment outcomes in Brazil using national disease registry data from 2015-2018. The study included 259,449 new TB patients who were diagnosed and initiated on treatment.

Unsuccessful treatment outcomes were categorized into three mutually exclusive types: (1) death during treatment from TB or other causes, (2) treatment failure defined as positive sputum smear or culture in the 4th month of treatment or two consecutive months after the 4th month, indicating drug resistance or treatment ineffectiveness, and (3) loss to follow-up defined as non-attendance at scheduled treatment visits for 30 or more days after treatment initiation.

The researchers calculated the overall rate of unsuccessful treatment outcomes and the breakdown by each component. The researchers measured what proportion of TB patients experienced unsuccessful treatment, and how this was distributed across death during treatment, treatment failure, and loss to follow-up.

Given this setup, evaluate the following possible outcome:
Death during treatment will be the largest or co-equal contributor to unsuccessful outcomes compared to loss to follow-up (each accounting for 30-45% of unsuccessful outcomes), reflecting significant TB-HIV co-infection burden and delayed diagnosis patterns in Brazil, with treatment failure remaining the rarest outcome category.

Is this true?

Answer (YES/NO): NO